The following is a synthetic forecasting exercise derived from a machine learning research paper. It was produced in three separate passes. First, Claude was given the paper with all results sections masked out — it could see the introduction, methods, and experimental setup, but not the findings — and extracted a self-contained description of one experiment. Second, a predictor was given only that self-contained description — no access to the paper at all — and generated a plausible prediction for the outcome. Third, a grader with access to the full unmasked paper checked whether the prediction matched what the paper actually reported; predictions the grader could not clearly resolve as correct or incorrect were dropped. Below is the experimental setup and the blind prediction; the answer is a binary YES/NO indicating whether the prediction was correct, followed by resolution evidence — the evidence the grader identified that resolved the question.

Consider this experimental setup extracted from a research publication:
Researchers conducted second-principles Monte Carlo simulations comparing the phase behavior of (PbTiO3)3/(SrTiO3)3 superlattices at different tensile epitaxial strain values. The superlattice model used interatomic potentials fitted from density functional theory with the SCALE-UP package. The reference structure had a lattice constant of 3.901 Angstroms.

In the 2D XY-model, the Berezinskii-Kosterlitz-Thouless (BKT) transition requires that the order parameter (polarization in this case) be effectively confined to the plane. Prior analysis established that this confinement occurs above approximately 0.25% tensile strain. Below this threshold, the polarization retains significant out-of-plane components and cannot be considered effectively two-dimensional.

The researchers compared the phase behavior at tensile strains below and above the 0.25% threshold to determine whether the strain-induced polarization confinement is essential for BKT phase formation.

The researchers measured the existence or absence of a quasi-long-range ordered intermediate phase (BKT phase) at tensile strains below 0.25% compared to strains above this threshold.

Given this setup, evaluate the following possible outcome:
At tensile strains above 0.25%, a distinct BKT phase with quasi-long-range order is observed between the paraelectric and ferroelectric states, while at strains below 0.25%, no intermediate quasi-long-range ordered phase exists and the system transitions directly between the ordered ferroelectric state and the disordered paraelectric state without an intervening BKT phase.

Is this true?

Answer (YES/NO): YES